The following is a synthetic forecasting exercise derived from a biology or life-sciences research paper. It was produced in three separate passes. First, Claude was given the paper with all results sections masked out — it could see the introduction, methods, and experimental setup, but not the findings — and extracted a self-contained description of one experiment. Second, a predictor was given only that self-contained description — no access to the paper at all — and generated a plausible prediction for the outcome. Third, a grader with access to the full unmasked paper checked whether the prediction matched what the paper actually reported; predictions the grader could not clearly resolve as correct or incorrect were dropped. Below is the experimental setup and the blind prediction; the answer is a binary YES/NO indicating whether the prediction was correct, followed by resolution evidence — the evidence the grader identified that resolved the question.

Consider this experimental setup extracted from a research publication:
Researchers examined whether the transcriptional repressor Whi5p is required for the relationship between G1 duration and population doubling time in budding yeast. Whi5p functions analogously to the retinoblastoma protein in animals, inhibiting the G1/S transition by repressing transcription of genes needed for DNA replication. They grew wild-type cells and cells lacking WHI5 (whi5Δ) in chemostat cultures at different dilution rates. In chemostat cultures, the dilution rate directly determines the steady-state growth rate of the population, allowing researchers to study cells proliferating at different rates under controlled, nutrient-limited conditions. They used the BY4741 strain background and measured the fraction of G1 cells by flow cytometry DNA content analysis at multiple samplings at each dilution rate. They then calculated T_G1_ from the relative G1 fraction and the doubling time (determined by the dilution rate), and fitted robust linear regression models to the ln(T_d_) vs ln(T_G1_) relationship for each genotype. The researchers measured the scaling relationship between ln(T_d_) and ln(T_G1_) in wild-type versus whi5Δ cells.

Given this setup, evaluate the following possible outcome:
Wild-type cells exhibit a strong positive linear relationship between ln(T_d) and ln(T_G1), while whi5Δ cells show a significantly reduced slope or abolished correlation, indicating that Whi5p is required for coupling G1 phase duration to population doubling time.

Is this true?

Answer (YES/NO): NO